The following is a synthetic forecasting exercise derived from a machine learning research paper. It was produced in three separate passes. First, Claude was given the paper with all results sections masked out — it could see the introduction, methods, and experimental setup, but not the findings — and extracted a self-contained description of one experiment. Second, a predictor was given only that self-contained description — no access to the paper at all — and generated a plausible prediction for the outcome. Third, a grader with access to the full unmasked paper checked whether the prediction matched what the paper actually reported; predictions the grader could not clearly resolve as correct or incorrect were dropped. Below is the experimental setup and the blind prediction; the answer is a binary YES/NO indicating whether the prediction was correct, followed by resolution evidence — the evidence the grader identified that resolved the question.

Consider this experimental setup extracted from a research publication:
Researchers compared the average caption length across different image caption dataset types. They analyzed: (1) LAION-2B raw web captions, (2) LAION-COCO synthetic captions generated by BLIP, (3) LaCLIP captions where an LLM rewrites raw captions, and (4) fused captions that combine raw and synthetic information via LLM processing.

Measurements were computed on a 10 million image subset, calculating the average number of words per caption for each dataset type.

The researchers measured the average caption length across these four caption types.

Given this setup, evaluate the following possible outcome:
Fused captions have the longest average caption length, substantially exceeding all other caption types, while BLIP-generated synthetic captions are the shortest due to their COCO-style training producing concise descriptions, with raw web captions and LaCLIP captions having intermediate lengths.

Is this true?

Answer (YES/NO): YES